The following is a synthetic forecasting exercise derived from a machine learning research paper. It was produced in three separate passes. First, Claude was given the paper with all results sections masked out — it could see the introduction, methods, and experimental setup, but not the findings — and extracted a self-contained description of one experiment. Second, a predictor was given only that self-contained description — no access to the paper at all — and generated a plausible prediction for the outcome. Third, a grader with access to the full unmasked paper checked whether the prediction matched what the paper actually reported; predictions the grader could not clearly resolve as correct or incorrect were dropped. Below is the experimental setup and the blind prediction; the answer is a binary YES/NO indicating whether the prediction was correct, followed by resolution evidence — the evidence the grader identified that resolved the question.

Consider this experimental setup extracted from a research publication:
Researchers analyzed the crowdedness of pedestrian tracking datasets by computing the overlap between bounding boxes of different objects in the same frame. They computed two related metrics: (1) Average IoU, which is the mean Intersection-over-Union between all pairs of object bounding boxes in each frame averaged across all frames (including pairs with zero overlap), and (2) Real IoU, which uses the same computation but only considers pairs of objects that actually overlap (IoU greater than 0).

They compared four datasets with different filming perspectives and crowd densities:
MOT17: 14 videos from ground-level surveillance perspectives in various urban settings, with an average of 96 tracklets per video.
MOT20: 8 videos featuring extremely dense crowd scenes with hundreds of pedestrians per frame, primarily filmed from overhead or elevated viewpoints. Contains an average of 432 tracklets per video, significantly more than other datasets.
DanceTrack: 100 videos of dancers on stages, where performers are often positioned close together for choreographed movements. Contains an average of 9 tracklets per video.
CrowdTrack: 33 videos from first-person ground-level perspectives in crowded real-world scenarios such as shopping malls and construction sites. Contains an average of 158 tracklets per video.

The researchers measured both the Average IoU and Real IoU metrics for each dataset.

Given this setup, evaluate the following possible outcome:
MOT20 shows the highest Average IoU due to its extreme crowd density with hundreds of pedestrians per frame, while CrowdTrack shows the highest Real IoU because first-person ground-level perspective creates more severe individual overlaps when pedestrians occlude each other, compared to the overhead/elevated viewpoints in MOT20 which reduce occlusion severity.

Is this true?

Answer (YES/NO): NO